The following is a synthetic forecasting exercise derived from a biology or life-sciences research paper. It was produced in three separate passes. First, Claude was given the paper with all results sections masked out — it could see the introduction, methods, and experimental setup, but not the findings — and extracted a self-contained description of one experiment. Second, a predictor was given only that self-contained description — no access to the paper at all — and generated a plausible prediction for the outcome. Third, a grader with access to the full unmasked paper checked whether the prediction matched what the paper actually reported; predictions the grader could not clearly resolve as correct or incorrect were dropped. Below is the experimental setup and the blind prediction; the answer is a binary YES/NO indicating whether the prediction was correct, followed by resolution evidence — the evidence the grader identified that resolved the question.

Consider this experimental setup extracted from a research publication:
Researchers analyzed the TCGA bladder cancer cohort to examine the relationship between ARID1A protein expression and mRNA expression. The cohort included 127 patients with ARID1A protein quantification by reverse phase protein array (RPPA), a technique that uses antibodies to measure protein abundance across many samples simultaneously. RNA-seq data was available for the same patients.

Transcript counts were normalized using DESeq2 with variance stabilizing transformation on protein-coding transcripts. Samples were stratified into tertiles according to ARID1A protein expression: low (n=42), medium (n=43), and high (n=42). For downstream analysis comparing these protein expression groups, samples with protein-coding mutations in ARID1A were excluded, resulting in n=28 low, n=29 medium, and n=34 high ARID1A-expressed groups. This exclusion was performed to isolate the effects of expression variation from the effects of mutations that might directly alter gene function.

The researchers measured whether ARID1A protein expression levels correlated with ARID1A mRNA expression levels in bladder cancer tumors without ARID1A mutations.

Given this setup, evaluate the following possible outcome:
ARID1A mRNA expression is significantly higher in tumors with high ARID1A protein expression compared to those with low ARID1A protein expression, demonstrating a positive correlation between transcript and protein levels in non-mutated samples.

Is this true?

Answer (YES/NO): YES